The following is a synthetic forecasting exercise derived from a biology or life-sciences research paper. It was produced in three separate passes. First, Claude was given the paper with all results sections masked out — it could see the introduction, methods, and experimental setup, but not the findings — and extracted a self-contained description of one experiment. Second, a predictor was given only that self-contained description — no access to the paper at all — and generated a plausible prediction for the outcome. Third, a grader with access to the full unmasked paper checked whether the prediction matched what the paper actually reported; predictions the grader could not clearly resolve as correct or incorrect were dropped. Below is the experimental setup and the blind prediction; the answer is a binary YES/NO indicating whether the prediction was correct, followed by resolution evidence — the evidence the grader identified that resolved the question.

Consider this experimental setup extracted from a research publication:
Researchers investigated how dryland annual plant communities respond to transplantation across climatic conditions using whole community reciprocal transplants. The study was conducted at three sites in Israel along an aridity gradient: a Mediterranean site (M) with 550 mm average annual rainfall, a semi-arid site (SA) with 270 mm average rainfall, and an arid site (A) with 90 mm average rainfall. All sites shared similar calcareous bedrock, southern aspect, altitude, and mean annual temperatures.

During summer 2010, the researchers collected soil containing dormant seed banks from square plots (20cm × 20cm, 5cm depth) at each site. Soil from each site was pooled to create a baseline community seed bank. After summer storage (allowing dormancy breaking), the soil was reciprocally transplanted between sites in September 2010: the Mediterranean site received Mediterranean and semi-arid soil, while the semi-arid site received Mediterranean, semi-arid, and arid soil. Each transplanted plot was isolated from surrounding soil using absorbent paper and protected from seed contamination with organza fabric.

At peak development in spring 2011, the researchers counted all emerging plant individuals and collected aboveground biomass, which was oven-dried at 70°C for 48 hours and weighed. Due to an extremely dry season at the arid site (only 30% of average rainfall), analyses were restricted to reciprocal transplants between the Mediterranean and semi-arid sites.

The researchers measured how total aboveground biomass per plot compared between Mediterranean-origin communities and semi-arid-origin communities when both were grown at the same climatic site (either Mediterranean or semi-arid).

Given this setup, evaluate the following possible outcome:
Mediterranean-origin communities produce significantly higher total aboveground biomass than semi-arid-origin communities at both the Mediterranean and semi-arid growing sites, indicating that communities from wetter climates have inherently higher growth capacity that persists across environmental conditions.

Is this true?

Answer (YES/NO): YES